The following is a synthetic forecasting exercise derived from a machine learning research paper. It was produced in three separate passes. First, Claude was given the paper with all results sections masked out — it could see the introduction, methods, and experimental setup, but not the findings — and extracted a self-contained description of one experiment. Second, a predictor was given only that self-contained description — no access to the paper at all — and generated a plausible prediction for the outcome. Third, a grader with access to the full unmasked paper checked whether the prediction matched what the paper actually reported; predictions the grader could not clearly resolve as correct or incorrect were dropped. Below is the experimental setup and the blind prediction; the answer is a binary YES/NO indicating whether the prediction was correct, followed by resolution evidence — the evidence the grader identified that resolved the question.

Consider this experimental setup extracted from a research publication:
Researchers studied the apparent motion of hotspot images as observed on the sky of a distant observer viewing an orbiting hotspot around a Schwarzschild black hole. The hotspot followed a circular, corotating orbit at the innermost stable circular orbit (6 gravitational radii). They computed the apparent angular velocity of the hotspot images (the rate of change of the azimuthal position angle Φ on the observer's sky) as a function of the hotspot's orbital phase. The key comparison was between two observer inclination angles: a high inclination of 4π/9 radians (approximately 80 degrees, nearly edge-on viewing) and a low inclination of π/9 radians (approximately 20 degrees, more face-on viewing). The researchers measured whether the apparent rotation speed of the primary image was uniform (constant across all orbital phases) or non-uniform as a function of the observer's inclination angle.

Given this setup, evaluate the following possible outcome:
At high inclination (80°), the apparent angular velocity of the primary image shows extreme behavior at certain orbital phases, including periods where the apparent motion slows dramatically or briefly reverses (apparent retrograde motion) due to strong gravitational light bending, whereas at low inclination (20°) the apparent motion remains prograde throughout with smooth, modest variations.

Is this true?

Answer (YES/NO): NO